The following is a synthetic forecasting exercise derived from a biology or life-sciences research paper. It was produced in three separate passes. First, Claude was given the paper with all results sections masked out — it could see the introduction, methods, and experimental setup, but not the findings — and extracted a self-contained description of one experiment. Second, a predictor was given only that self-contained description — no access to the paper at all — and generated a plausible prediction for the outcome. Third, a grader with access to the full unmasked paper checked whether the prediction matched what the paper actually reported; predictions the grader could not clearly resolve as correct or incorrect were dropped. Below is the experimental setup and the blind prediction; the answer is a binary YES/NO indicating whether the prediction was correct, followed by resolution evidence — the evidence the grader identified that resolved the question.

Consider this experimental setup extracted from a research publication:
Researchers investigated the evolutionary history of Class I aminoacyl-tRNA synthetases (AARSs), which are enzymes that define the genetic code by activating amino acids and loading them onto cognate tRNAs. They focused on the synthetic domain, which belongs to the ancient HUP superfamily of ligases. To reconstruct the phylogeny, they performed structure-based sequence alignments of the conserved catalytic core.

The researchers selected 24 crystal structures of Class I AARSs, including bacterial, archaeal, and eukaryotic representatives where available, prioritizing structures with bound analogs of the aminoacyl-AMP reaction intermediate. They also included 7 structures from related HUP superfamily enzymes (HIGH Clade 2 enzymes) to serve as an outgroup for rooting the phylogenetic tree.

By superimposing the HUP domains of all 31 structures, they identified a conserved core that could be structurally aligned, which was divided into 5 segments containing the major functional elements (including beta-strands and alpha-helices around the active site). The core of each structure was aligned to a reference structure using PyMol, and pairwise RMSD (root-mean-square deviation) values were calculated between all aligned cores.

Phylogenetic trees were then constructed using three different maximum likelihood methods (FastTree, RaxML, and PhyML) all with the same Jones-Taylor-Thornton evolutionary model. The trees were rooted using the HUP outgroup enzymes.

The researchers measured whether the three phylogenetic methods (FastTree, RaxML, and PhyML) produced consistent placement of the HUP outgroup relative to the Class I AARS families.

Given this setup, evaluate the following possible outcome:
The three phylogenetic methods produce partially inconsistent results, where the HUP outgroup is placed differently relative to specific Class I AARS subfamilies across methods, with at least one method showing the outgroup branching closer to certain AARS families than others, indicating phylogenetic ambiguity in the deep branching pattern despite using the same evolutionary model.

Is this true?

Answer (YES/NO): YES